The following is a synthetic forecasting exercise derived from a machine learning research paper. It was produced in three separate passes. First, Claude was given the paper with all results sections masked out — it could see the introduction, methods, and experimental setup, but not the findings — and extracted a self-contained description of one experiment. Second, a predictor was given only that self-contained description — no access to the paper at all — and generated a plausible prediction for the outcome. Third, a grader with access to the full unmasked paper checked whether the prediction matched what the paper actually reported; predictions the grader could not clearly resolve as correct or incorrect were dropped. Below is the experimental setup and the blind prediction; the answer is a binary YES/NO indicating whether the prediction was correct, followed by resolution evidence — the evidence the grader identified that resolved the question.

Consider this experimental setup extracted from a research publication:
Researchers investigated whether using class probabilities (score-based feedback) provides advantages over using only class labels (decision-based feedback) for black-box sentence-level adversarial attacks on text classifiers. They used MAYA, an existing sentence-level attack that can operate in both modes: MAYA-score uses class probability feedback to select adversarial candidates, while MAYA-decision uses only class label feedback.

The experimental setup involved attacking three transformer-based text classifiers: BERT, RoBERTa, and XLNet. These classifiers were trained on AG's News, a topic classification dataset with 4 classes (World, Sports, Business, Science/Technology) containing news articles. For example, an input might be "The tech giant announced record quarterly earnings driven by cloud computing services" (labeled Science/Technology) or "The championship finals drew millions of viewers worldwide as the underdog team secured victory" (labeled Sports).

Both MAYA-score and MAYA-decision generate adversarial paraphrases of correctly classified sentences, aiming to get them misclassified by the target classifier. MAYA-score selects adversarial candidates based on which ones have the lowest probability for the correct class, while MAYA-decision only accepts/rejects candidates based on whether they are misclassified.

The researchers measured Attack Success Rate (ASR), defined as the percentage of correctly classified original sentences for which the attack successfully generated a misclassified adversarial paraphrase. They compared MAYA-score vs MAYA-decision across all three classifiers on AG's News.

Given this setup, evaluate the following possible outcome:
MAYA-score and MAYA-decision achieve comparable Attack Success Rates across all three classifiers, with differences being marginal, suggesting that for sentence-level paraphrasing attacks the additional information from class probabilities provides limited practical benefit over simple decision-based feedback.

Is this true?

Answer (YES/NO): NO